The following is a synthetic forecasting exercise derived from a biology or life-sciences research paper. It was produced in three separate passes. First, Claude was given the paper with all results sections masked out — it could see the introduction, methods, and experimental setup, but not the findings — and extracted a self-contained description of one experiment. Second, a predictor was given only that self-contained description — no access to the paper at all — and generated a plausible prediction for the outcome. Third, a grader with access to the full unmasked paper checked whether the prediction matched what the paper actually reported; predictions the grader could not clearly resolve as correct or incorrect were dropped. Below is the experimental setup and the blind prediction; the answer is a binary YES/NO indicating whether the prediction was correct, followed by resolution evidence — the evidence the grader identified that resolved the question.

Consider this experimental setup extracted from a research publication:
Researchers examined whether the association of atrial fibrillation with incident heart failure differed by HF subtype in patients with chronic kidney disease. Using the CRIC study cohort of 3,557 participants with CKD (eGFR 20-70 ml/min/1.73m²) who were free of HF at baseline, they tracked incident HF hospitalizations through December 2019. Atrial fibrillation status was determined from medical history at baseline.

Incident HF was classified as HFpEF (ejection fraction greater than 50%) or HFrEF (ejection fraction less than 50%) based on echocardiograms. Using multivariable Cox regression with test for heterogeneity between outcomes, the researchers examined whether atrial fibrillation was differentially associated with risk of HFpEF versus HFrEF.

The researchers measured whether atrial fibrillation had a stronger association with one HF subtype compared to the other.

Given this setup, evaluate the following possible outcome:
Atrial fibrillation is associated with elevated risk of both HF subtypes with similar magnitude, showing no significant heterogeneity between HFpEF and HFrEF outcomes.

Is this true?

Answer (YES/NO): YES